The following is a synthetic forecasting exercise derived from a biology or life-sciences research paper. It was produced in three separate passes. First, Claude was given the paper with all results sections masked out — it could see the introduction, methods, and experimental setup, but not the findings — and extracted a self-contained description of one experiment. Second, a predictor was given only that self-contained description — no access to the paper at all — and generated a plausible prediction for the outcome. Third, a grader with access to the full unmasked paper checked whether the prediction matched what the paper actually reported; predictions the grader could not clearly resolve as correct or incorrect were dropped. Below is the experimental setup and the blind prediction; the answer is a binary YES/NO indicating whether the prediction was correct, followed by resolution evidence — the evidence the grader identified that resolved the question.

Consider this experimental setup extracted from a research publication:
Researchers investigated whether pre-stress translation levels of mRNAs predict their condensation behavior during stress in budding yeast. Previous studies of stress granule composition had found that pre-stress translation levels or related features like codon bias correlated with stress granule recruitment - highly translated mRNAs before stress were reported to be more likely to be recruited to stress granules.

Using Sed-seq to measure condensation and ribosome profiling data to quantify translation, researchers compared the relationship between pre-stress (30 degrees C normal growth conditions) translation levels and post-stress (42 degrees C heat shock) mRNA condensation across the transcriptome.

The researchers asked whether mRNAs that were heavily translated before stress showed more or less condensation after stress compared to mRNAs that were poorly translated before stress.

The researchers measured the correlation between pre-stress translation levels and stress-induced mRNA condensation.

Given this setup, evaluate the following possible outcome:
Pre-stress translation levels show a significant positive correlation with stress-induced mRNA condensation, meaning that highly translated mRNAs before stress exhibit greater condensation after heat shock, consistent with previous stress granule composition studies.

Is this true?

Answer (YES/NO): NO